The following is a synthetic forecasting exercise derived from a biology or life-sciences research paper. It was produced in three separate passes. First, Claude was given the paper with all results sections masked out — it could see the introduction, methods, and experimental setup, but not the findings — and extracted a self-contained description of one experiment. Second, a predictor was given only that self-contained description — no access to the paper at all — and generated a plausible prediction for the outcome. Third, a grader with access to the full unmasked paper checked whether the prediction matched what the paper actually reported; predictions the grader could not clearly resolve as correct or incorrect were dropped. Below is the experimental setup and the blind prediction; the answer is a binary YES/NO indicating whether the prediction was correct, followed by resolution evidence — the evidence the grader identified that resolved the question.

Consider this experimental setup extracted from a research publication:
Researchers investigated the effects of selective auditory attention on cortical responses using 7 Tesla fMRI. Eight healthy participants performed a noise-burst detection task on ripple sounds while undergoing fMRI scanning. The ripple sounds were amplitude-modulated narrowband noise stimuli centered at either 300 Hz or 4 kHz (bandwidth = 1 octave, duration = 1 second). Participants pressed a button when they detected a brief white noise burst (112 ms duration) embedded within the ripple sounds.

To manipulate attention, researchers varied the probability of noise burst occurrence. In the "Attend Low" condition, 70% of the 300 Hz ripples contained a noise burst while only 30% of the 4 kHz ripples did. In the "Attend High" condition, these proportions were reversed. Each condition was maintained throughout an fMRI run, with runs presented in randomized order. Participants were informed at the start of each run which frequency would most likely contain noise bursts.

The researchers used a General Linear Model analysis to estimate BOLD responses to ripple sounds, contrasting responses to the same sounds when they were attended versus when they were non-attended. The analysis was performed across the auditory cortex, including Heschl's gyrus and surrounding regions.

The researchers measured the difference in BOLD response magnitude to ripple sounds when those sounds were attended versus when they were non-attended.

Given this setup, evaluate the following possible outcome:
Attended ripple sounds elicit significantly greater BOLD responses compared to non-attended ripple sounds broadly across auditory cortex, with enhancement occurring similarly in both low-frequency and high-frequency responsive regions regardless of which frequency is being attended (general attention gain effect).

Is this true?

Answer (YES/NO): NO